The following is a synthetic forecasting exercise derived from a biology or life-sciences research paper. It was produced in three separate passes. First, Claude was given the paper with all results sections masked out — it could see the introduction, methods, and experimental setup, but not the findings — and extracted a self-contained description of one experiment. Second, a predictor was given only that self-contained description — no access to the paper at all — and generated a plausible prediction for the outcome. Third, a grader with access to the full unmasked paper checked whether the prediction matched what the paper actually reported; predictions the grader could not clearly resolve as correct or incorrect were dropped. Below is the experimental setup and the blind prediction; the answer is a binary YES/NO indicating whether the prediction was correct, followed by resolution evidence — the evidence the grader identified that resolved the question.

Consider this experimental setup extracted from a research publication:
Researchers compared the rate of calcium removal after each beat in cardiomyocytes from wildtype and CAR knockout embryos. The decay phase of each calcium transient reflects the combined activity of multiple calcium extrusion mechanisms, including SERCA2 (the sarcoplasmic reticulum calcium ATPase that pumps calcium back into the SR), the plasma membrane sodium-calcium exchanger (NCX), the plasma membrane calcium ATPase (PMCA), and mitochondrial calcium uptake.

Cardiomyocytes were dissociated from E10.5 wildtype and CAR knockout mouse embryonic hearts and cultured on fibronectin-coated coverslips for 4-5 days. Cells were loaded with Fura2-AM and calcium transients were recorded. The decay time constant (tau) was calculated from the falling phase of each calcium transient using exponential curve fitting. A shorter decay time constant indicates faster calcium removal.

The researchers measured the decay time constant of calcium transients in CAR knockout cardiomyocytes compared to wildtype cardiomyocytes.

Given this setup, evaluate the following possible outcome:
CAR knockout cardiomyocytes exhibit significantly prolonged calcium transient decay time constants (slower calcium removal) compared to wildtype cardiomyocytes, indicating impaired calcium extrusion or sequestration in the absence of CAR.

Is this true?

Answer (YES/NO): NO